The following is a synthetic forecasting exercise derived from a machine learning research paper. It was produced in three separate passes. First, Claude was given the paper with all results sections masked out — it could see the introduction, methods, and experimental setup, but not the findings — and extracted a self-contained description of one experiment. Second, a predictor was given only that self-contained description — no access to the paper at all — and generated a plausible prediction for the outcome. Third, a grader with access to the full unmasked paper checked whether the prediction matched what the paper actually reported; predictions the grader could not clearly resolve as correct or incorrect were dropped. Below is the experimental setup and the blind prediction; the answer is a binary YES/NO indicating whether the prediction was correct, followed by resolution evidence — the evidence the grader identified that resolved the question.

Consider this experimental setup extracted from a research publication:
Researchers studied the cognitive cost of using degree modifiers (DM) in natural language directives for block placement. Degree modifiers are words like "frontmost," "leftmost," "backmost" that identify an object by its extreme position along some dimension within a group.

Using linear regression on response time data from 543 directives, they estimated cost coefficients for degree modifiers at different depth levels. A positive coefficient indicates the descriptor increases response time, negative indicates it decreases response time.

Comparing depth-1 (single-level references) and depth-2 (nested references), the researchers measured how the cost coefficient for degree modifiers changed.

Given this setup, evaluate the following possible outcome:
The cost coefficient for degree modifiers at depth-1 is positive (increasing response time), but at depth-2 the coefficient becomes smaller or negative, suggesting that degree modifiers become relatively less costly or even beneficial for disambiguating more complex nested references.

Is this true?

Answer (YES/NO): NO